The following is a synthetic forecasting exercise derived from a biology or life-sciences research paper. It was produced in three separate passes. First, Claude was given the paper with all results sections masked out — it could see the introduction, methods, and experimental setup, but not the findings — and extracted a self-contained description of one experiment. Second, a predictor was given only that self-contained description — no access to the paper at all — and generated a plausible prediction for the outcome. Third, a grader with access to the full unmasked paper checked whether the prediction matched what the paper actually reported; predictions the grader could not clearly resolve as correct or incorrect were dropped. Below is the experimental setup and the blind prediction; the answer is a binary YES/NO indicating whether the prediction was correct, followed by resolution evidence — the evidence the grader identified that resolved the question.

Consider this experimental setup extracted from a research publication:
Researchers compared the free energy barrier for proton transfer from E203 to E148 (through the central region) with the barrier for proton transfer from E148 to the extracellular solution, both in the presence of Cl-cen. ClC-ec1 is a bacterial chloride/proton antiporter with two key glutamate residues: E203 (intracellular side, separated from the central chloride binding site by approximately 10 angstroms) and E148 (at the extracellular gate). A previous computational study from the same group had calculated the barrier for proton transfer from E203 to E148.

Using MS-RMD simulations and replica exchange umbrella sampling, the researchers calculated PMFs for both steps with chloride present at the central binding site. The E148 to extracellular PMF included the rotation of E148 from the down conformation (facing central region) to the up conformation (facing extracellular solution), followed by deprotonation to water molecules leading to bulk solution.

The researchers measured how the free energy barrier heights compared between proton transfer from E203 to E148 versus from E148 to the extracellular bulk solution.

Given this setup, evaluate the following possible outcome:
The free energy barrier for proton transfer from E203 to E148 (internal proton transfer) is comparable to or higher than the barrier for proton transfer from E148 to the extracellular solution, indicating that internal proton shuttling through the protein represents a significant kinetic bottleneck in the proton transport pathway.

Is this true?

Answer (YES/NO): NO